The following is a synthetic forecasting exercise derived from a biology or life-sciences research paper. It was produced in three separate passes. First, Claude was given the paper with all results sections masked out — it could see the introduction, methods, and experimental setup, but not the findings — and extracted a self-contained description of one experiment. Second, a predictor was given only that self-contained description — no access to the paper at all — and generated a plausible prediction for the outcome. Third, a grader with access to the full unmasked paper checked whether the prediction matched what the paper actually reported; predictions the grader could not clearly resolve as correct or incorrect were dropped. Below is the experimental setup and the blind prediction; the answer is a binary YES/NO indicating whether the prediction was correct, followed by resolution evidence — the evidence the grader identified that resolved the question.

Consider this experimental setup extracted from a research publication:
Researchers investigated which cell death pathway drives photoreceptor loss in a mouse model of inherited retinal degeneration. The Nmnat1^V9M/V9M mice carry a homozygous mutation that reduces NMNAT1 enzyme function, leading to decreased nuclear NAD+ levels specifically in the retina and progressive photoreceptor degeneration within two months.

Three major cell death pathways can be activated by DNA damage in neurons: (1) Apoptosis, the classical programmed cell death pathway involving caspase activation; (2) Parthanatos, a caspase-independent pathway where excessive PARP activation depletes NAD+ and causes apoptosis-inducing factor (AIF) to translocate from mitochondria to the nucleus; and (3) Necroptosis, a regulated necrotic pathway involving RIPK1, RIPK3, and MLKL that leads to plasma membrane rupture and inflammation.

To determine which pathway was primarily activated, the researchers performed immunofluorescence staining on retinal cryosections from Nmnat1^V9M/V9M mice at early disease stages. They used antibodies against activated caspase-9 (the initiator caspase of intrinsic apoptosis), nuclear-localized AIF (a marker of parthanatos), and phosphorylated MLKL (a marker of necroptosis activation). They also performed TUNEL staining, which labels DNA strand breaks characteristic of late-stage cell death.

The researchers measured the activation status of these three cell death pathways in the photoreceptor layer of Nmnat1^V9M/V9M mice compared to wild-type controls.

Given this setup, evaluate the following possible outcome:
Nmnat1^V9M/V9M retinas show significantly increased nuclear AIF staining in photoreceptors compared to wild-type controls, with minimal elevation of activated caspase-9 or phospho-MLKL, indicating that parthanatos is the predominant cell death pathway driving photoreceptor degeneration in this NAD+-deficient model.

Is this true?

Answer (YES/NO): NO